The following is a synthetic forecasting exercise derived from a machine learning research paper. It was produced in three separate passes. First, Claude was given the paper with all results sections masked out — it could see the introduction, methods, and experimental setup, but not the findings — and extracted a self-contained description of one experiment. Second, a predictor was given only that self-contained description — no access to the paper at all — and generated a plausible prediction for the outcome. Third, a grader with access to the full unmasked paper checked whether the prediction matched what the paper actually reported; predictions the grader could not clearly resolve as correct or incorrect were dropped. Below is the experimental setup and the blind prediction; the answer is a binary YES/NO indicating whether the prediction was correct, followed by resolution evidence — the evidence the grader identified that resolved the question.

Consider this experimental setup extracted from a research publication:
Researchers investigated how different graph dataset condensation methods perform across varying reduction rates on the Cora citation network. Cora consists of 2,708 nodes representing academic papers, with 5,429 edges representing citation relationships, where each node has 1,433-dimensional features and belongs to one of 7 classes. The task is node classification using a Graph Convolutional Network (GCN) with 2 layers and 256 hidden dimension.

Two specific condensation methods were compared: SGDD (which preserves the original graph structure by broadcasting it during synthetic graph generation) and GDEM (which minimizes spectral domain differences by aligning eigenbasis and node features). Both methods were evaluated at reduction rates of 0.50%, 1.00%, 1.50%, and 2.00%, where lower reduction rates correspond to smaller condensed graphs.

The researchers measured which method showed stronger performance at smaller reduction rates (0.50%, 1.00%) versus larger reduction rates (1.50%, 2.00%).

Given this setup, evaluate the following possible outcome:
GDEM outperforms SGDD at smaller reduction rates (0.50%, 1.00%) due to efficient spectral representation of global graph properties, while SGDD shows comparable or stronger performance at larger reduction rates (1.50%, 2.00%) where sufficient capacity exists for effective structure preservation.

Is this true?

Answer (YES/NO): NO